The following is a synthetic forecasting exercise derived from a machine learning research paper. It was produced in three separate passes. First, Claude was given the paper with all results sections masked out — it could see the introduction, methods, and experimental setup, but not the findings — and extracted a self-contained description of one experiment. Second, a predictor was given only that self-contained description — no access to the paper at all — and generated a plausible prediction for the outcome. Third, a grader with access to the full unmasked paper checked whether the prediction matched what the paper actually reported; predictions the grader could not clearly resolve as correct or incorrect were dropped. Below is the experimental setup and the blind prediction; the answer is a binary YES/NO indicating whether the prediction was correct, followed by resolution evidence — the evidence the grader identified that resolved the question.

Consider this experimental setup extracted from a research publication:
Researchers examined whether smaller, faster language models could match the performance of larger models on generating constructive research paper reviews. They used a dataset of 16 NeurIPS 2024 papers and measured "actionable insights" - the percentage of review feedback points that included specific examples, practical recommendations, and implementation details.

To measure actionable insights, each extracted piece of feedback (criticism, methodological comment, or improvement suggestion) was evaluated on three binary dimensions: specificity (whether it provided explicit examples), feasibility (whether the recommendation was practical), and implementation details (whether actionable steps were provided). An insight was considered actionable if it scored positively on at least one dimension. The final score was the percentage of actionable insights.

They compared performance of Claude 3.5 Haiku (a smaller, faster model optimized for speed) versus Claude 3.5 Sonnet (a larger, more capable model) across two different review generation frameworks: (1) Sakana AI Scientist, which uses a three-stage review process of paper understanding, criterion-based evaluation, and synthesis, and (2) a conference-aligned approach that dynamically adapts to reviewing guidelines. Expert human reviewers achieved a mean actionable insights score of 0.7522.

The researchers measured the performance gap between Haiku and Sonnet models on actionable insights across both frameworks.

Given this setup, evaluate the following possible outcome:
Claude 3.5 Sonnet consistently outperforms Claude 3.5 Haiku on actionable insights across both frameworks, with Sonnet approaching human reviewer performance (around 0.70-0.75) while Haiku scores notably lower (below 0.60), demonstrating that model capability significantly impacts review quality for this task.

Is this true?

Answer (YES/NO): YES